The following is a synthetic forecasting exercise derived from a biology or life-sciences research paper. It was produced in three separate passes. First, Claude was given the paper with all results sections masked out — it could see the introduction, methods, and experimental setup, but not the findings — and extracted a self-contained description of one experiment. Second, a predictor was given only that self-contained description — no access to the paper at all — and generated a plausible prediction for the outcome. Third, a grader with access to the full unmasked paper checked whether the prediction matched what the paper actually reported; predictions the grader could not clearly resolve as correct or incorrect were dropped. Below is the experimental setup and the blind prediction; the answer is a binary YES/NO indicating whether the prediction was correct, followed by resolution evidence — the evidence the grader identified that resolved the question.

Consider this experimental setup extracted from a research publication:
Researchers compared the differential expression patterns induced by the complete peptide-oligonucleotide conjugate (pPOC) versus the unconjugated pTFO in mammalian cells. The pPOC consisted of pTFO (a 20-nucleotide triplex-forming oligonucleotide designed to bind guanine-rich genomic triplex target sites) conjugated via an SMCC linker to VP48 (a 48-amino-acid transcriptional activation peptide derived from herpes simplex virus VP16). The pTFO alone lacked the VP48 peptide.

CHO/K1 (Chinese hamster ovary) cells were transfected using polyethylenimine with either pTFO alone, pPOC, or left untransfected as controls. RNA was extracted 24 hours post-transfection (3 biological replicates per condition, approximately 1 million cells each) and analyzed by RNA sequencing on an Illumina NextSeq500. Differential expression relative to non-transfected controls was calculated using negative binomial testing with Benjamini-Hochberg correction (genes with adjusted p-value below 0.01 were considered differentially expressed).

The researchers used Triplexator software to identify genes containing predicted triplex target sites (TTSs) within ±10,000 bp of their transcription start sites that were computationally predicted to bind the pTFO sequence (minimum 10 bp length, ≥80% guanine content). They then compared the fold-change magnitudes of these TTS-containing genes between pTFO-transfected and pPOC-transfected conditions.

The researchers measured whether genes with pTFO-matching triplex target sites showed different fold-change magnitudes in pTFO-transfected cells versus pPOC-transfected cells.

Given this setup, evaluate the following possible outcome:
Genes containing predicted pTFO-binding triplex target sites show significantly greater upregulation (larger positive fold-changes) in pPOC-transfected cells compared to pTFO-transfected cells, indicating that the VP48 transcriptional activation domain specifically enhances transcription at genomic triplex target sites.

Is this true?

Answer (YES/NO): NO